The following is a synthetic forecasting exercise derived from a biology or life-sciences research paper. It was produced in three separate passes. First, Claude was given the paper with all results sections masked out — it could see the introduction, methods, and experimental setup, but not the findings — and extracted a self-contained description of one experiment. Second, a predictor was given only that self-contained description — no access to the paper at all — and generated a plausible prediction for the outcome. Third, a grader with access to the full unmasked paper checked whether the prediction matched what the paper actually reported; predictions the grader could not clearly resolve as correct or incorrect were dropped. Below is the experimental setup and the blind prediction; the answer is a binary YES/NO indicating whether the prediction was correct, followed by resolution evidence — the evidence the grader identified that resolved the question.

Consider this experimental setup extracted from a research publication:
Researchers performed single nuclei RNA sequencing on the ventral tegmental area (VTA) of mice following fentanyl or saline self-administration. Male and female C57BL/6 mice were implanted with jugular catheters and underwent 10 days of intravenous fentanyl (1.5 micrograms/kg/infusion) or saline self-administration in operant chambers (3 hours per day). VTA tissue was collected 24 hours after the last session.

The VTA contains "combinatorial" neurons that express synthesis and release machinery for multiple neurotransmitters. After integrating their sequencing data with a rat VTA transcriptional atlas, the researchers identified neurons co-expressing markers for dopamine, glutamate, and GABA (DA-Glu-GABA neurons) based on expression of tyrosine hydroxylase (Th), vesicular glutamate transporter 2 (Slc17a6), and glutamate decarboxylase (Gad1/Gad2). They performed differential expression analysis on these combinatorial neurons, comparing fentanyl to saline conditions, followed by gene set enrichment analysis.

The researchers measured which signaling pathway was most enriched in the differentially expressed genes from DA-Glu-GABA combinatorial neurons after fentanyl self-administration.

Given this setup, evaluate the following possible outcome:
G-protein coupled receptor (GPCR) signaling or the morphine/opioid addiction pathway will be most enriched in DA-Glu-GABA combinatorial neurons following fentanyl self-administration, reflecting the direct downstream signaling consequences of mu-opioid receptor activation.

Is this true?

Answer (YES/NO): NO